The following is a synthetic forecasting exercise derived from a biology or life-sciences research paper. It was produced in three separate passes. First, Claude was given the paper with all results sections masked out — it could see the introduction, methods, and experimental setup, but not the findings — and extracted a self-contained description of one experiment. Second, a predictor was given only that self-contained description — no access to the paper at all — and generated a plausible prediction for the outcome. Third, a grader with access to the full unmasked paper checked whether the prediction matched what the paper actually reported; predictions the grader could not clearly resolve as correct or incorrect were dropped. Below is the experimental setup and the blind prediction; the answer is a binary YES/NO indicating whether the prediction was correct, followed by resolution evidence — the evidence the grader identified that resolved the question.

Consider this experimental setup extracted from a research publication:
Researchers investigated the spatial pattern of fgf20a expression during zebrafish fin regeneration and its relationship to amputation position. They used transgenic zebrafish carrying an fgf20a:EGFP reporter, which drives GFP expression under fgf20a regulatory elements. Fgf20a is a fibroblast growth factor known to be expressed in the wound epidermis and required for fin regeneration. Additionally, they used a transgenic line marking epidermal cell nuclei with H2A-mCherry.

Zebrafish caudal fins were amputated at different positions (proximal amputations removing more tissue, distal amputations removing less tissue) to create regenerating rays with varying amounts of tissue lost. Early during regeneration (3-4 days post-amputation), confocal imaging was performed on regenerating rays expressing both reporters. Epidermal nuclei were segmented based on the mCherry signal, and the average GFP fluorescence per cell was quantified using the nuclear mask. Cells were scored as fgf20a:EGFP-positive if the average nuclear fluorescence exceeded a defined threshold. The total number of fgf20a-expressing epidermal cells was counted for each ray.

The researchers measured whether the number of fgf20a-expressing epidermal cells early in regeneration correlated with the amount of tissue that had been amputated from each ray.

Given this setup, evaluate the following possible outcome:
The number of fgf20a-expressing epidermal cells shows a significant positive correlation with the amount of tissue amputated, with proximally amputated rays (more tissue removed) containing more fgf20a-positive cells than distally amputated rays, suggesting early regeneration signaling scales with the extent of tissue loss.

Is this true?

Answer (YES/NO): YES